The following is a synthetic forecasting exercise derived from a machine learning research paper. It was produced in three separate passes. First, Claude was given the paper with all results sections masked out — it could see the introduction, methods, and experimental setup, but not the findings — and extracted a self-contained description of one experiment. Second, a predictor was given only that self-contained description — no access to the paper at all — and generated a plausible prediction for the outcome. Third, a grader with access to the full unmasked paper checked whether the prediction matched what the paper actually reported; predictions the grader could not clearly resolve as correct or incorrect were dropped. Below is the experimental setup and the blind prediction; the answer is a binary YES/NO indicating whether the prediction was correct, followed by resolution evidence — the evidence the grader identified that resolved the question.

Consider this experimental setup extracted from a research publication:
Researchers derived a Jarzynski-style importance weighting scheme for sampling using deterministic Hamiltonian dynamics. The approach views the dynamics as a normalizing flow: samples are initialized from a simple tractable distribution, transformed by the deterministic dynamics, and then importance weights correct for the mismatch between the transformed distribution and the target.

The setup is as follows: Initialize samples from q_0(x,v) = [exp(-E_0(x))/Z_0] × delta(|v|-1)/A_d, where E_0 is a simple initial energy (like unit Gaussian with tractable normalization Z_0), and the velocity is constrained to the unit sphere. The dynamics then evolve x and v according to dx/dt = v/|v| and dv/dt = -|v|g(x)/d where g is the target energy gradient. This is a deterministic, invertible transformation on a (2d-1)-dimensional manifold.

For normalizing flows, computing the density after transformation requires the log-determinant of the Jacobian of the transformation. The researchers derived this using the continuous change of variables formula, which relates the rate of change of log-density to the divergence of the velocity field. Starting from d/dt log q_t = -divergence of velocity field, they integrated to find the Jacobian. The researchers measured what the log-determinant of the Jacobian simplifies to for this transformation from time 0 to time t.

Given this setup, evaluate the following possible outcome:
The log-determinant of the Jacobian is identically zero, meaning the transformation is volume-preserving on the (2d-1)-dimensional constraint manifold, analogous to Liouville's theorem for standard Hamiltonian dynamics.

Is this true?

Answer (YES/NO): NO